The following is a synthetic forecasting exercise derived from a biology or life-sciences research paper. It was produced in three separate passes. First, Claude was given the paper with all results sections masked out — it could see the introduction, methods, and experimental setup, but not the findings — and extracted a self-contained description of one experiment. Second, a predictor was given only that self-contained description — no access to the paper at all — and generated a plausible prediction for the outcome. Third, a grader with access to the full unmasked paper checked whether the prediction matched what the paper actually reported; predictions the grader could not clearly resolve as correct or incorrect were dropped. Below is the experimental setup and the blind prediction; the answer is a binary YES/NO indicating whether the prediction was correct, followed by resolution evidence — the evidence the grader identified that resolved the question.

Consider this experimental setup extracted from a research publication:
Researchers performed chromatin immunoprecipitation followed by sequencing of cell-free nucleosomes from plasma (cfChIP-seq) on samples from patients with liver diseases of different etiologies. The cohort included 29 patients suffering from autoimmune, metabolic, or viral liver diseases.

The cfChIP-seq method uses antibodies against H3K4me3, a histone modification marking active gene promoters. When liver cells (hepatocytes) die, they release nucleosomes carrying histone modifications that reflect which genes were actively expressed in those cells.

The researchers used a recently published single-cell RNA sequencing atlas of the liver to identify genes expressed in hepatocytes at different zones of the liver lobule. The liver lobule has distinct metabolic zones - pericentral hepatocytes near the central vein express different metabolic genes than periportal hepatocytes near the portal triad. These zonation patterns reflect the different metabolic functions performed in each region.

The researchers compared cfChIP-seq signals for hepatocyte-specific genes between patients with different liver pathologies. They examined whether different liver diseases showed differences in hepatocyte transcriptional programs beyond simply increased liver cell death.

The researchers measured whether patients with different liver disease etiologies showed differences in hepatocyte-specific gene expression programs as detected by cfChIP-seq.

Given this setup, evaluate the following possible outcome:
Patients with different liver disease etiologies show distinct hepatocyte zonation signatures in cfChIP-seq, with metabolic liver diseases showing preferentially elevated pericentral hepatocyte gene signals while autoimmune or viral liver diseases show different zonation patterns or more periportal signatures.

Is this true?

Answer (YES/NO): NO